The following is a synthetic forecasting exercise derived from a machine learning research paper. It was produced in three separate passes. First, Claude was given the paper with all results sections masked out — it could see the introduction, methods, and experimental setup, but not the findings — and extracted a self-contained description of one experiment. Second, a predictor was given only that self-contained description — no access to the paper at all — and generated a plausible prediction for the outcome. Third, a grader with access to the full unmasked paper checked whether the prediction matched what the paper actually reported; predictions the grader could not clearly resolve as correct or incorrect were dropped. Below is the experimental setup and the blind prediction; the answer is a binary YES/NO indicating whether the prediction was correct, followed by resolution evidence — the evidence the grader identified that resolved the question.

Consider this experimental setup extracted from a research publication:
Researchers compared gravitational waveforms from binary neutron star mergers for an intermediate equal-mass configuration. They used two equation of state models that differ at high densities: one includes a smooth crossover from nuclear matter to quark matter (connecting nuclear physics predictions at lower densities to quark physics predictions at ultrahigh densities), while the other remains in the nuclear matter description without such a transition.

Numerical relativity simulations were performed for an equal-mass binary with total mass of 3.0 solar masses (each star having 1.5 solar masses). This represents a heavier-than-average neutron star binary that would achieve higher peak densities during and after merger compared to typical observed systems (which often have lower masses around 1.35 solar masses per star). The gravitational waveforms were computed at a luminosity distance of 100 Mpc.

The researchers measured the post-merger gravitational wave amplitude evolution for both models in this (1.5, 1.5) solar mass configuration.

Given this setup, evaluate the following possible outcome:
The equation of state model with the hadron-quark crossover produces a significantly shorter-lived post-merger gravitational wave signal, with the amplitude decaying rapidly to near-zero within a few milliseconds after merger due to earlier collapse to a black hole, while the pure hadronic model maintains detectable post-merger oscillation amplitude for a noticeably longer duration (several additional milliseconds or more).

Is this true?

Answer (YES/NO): YES